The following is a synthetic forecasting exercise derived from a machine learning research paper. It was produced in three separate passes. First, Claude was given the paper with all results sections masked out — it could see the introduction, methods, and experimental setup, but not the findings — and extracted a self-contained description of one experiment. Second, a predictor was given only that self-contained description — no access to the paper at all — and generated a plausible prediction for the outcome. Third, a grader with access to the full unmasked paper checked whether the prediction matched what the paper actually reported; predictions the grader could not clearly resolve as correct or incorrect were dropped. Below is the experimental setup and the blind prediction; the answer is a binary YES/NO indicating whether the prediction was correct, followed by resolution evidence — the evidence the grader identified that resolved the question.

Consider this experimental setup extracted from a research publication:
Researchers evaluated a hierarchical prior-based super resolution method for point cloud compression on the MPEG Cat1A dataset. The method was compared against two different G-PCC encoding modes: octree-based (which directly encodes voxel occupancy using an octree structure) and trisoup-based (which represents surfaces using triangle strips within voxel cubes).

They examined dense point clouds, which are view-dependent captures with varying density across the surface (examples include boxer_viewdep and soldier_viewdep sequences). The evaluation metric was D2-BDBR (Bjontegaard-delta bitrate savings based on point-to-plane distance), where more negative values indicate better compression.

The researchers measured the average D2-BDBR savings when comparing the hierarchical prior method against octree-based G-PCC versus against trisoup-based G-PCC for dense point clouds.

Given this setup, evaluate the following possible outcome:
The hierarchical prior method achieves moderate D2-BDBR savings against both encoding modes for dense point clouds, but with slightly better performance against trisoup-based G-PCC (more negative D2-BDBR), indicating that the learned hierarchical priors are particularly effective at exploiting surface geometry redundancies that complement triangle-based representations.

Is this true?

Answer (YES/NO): NO